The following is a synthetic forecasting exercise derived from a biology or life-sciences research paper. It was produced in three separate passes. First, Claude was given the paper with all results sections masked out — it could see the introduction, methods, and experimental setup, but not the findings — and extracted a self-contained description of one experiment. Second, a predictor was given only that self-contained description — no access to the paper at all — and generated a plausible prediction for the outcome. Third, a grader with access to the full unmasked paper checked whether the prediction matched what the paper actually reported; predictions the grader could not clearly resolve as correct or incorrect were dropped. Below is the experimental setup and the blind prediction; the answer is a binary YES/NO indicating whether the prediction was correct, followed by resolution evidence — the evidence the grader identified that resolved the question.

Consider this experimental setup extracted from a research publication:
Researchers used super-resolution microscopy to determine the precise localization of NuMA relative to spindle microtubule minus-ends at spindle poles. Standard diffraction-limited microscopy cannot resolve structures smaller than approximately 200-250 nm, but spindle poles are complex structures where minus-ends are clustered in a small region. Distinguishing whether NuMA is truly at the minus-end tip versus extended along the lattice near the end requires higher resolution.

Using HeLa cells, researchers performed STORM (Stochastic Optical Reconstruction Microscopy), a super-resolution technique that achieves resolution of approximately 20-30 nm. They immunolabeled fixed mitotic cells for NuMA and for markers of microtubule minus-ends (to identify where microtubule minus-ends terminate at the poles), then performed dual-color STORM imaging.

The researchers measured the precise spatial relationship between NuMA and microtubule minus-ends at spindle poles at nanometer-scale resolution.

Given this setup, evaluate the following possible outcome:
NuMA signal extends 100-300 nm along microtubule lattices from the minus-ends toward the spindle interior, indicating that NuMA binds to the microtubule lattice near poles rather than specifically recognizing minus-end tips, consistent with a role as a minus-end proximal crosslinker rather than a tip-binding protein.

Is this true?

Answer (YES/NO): NO